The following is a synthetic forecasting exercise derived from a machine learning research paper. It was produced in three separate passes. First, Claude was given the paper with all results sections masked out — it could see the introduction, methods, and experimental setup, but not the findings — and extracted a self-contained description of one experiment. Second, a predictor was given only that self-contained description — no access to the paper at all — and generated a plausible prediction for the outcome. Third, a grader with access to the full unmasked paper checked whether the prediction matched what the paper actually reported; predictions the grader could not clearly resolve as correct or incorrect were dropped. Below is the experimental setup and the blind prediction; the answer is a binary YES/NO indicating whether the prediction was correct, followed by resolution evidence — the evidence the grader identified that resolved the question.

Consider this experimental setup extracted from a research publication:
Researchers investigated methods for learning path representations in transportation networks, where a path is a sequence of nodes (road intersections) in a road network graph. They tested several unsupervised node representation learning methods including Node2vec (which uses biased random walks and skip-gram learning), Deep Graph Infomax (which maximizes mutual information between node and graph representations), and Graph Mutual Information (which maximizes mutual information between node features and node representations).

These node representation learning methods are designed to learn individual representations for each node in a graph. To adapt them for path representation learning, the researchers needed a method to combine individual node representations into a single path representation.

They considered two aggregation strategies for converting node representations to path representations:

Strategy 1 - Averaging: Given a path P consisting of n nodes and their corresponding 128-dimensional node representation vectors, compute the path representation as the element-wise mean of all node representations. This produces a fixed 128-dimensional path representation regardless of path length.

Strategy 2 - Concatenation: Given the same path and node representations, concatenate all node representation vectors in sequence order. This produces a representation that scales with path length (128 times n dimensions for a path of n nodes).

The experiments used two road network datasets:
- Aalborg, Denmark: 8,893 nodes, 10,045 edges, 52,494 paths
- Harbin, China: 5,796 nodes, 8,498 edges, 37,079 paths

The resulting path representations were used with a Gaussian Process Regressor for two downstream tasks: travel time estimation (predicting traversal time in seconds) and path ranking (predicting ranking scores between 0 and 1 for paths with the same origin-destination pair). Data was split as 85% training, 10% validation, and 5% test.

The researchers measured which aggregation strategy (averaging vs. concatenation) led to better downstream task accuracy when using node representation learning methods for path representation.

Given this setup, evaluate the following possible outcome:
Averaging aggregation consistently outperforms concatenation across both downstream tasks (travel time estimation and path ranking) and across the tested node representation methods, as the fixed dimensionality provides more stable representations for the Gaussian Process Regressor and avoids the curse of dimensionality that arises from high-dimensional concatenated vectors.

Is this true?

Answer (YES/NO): YES